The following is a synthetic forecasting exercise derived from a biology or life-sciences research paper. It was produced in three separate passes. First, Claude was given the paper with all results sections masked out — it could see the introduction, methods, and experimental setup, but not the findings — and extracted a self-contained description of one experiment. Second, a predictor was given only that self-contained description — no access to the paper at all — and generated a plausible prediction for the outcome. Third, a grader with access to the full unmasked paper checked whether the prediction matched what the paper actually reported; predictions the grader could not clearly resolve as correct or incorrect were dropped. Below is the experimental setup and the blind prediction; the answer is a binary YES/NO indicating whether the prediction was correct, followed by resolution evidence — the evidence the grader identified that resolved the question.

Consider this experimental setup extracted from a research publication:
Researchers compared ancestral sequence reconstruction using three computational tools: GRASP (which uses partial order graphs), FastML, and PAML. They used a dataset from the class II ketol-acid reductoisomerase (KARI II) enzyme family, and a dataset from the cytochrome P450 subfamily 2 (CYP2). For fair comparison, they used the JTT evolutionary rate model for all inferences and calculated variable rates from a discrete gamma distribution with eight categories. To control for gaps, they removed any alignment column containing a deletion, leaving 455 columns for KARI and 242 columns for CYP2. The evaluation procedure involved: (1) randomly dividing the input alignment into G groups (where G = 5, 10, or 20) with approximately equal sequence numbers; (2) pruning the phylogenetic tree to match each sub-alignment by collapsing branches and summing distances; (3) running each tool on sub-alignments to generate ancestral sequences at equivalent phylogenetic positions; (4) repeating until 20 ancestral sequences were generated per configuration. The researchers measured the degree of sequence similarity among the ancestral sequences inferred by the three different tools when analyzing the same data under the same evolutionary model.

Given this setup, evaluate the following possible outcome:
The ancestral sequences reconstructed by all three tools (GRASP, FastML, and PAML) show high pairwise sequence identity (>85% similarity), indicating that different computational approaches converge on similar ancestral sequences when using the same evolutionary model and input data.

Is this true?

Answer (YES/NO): YES